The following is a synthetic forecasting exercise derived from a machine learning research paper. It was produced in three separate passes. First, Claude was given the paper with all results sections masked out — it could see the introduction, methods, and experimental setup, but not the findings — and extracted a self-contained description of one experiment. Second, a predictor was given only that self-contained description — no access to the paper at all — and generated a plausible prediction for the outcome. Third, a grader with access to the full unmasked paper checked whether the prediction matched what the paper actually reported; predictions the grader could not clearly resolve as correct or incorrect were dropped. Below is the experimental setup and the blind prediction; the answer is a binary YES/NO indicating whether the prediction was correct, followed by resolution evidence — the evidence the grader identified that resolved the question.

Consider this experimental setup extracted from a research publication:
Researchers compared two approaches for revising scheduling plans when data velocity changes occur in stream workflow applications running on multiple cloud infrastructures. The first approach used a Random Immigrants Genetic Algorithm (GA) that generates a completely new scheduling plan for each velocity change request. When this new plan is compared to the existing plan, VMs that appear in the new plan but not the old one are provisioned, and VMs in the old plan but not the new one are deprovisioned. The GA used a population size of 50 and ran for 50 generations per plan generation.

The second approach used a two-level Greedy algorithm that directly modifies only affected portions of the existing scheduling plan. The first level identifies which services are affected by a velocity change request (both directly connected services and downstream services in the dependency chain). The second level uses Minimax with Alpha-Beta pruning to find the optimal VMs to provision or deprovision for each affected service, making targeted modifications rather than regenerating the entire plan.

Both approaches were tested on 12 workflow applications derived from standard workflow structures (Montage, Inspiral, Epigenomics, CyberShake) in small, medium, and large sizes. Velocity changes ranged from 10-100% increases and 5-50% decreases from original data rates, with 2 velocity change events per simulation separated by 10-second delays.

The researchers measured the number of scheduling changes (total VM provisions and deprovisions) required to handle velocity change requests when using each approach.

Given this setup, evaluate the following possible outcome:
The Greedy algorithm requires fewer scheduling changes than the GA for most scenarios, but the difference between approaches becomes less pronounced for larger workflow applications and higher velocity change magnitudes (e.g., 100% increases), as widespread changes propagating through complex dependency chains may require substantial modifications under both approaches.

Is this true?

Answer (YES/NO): NO